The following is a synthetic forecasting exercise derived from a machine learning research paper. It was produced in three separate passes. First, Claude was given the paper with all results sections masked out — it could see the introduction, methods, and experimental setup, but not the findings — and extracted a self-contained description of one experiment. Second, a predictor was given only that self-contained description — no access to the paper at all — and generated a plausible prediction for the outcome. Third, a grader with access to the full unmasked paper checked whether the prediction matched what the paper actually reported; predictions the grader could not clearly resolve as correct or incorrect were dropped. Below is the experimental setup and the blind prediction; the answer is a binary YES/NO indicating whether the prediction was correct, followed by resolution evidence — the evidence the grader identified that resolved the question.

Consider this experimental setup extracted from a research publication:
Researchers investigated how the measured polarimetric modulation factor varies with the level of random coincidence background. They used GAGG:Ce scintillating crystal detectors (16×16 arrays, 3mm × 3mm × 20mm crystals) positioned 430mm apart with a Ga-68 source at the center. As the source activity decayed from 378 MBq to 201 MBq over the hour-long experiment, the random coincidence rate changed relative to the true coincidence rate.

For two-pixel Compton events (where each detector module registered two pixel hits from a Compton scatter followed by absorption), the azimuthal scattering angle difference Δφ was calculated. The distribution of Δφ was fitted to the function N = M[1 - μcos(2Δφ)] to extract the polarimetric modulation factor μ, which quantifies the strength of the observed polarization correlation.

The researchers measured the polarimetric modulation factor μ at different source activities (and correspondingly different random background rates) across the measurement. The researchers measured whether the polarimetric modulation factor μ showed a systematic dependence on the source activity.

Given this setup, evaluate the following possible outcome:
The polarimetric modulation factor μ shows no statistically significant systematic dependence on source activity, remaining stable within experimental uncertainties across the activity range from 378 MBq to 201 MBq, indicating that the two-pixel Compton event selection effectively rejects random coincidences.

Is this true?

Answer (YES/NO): NO